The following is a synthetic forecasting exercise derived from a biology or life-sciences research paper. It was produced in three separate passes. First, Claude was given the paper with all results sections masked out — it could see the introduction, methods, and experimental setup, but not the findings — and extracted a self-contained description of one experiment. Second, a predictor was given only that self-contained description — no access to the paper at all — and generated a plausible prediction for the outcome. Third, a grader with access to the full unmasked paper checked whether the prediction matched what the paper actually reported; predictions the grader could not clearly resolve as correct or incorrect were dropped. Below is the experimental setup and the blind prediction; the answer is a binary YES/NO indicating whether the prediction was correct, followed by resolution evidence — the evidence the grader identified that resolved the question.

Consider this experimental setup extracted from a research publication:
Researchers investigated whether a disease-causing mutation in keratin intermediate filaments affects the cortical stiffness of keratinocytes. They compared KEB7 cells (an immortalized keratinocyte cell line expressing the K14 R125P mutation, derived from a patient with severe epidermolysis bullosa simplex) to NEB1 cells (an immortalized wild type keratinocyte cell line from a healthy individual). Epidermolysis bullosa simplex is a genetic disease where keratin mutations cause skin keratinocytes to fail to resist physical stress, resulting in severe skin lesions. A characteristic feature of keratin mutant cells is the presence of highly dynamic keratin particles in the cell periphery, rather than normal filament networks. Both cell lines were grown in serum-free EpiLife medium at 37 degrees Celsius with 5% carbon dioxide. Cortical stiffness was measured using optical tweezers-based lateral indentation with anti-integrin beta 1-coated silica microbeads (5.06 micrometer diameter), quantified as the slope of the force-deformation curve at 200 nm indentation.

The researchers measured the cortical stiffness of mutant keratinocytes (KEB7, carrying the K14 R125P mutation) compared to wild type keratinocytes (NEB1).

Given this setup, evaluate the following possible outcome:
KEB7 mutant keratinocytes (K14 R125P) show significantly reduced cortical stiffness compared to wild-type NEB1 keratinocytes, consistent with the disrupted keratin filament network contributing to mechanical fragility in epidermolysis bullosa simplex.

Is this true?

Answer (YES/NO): NO